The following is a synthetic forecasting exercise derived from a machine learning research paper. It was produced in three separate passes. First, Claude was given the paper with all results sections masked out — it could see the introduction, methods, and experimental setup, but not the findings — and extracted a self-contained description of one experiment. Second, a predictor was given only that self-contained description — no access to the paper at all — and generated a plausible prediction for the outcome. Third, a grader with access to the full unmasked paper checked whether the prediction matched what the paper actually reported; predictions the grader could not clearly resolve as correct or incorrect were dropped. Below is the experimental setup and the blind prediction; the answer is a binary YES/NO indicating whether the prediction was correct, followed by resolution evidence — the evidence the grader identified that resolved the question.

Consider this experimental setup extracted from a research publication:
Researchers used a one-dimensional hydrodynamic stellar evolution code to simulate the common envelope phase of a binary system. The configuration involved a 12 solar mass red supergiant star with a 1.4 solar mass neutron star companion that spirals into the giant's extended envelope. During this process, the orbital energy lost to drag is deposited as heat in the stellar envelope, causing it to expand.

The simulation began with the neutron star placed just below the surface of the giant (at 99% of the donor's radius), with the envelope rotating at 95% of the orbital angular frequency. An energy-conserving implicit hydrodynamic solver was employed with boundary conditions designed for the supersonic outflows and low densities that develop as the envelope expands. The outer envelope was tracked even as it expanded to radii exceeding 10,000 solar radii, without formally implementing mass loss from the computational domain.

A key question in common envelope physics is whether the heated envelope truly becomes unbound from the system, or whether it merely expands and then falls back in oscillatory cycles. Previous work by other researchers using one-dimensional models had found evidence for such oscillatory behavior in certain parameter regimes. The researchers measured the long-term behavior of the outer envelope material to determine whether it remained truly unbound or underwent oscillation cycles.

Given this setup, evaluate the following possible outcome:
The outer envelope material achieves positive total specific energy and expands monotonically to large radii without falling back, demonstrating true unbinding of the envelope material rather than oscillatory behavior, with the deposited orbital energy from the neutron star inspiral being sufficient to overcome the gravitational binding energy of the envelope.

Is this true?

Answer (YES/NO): NO